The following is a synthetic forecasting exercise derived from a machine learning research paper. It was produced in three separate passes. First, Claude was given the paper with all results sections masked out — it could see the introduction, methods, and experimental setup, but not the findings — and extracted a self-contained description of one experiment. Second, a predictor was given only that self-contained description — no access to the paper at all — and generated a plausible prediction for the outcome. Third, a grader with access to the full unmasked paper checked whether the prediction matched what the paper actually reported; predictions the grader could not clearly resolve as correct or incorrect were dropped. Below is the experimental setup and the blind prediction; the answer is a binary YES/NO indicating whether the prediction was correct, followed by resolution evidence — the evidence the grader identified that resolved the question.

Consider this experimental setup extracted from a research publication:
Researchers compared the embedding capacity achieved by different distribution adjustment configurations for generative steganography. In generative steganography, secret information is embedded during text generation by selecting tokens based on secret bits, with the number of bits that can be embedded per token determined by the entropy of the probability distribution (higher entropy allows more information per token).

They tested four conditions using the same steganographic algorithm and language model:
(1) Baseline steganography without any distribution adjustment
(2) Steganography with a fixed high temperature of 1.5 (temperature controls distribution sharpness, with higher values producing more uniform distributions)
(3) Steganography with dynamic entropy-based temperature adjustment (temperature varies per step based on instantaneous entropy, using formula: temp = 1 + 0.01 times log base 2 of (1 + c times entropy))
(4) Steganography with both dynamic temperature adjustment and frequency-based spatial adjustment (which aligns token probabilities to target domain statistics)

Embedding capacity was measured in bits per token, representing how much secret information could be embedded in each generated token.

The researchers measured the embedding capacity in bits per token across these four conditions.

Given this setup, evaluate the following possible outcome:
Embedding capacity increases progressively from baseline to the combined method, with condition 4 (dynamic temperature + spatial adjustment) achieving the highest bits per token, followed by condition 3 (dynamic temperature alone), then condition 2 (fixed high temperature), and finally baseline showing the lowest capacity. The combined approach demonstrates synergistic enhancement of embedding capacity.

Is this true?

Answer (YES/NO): NO